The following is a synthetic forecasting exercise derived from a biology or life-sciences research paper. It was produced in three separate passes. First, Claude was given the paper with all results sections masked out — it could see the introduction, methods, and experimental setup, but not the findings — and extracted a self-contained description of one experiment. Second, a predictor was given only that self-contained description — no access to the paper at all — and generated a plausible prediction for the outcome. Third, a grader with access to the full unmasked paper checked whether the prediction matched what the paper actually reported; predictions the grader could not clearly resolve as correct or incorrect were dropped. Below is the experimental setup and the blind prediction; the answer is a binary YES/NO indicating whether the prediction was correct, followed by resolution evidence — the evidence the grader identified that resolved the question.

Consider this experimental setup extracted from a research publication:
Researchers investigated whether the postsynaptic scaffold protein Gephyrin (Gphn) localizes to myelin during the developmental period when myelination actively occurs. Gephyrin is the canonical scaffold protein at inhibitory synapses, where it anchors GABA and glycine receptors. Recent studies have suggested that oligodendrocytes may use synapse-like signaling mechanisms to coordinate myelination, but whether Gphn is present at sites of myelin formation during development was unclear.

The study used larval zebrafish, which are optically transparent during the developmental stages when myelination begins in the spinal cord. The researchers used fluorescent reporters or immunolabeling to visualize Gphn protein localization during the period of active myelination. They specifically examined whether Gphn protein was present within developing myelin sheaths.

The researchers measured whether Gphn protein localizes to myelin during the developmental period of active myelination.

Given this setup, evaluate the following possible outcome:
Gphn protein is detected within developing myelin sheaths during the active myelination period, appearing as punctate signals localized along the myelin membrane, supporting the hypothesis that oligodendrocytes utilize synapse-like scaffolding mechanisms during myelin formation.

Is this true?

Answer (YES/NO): YES